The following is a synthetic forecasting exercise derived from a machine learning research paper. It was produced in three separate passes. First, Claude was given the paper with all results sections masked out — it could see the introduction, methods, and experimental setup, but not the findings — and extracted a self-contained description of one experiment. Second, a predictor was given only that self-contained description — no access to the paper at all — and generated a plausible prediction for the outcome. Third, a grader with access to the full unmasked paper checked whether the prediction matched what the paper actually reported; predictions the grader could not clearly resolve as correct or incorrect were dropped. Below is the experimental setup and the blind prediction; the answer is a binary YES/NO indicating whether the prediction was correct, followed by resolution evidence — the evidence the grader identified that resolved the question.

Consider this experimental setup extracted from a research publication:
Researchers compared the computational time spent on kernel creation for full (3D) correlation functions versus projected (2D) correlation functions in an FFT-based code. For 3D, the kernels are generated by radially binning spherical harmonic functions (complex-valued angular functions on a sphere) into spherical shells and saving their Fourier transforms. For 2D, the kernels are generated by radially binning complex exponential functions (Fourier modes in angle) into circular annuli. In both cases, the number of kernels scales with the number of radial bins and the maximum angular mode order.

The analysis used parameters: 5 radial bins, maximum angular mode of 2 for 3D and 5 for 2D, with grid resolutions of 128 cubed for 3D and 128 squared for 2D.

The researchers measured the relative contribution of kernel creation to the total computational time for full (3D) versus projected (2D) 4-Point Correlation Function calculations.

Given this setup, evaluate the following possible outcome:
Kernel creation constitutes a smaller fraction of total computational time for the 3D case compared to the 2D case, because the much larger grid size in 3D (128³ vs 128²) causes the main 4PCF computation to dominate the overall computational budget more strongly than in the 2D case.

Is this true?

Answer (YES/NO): NO